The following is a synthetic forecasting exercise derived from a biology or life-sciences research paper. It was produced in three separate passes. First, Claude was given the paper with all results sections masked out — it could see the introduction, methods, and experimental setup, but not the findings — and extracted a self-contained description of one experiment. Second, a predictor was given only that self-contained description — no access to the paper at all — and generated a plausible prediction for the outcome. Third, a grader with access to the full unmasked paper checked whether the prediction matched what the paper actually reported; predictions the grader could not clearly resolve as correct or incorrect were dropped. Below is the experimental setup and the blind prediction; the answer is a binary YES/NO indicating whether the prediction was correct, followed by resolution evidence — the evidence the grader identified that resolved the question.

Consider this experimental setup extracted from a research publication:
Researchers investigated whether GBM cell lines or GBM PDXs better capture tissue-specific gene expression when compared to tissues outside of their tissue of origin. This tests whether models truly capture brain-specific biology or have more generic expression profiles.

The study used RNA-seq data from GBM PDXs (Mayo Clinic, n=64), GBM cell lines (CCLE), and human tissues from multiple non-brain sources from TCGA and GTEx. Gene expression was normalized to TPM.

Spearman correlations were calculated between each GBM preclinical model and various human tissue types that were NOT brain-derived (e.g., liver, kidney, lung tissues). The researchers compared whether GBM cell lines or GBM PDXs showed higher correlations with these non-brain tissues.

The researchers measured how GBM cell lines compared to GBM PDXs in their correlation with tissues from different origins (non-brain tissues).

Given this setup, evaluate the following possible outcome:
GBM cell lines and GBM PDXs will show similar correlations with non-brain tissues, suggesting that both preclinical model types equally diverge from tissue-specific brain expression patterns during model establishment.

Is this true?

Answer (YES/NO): NO